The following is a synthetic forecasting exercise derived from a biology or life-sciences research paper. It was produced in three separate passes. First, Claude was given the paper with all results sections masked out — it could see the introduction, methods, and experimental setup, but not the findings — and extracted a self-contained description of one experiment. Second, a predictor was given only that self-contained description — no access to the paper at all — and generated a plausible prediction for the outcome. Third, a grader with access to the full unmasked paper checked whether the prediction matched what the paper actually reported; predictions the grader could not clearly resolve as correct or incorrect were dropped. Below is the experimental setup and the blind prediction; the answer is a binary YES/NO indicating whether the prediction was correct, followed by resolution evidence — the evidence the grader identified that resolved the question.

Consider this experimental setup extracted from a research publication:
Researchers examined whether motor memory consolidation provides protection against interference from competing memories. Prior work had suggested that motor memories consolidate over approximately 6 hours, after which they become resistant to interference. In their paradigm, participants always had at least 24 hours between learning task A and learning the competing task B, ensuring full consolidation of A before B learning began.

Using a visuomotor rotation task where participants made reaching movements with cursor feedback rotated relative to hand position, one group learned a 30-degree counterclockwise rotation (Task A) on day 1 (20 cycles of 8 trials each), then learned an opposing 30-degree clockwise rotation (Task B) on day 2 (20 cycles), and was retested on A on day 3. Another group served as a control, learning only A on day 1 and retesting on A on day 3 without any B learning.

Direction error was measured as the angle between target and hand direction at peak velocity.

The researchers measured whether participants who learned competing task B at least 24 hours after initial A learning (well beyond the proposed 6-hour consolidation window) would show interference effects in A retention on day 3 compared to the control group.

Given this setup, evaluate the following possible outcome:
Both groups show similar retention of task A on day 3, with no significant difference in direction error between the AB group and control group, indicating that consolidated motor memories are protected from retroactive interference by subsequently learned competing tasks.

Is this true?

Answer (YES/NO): NO